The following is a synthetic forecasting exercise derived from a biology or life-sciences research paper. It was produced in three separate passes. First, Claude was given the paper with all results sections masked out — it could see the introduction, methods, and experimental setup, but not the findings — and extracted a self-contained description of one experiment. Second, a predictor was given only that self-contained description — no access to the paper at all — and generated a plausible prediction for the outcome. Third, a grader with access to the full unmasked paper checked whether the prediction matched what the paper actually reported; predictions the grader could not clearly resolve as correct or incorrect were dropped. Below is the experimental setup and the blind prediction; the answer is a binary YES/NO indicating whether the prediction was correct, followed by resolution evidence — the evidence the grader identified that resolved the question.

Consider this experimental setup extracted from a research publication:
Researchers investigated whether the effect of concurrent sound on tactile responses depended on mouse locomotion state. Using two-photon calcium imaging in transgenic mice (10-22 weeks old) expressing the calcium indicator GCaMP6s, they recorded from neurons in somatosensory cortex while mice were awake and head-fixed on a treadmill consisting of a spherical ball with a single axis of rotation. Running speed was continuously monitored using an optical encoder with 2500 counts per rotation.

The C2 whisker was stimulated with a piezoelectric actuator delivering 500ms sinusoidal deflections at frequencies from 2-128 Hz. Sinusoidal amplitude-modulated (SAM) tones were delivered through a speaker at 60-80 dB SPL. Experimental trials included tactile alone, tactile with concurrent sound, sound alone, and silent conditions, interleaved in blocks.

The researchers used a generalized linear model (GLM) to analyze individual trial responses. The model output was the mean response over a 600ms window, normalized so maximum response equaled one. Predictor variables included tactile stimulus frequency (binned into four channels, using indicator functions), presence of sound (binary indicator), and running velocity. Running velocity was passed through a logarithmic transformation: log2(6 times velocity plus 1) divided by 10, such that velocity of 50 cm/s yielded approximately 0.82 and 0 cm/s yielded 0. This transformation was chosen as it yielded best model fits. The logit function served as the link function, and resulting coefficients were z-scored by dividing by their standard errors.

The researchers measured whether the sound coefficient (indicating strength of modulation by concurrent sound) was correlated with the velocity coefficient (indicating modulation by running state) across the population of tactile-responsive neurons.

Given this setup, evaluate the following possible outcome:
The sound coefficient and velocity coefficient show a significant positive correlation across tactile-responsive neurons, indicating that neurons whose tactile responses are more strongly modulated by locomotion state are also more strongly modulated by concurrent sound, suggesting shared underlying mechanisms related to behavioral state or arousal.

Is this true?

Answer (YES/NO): NO